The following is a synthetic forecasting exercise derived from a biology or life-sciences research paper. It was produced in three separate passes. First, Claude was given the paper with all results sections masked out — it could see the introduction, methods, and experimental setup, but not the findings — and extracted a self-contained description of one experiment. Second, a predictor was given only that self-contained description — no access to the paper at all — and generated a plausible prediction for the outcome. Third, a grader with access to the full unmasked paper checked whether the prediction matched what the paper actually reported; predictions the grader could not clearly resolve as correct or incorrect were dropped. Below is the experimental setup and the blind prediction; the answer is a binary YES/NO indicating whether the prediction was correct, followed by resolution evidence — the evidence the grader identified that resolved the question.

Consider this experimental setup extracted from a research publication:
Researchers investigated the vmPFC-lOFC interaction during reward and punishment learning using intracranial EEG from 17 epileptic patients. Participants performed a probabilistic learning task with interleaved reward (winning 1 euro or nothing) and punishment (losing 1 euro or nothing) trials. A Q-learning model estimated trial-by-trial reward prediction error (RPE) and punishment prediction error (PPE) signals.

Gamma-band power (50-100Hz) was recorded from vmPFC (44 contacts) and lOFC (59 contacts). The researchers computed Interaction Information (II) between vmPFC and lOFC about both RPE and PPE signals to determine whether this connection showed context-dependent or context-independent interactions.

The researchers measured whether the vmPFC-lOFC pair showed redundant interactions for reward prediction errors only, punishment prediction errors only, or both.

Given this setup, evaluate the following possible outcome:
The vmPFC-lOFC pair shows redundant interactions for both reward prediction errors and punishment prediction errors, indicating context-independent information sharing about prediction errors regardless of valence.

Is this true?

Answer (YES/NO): NO